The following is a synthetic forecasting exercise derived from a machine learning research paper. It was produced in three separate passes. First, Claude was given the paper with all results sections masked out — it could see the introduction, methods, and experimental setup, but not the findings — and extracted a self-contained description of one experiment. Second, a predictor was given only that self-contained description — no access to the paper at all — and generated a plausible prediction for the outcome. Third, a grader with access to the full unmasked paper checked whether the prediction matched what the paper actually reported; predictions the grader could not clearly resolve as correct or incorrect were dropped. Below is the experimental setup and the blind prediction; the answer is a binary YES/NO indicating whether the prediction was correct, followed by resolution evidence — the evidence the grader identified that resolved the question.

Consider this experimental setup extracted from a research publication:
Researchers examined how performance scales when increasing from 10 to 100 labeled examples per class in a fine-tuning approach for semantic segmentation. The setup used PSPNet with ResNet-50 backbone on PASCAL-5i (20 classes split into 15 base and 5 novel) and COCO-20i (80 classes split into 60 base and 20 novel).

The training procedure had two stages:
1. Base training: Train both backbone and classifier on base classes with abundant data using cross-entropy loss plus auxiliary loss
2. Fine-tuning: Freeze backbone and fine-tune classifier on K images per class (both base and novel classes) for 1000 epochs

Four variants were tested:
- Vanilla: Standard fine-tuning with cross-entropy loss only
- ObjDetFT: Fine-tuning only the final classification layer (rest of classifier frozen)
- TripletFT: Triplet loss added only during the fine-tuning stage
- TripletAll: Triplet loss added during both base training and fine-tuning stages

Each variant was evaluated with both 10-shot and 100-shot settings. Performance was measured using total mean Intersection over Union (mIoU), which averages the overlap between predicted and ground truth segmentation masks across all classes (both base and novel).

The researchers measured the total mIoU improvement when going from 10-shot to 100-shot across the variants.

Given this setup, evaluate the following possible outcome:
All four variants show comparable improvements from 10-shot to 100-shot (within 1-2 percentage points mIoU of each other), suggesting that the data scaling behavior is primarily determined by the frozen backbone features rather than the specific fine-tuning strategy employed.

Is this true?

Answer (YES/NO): NO